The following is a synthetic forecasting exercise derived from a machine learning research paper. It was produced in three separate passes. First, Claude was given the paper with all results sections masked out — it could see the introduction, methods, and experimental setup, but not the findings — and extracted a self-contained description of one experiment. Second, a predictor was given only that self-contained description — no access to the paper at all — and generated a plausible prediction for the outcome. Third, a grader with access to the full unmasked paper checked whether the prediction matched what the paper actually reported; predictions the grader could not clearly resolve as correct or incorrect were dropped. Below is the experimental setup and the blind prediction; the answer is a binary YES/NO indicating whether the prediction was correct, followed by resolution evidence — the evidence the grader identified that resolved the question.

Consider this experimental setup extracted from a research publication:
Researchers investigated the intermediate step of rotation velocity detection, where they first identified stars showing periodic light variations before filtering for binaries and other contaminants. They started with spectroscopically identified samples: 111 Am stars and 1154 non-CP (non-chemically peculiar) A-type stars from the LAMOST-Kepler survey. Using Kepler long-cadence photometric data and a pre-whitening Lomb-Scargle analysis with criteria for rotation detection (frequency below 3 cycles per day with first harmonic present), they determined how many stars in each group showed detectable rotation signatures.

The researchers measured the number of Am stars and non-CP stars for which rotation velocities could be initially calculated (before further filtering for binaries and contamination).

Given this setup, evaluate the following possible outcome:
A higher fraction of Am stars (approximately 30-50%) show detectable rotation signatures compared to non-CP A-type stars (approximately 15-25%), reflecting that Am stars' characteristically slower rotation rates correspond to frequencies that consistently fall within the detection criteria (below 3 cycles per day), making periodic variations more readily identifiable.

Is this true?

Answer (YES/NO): NO